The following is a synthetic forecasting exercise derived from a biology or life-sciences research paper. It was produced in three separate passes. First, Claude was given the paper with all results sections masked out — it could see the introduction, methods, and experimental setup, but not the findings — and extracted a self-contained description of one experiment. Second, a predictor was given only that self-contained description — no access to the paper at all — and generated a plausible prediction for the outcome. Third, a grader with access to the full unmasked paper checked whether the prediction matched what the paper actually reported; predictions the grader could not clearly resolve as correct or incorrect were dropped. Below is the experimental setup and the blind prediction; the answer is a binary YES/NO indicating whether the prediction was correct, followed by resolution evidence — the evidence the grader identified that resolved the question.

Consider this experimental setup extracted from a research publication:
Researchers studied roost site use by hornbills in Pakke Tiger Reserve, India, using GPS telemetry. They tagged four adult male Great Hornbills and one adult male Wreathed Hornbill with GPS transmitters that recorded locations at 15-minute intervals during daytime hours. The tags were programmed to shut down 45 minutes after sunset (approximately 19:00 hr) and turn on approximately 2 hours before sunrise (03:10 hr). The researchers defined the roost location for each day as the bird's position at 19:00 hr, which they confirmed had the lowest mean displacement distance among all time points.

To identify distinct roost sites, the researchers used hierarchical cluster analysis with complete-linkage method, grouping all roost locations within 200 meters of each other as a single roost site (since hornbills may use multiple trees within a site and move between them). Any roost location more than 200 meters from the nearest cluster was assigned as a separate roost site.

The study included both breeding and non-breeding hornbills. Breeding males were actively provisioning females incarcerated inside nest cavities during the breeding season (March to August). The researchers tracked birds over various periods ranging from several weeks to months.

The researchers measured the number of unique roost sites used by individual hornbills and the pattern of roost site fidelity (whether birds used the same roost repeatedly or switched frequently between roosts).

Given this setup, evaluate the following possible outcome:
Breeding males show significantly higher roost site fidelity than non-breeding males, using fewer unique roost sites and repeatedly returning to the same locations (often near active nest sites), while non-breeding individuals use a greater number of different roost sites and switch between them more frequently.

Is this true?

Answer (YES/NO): NO